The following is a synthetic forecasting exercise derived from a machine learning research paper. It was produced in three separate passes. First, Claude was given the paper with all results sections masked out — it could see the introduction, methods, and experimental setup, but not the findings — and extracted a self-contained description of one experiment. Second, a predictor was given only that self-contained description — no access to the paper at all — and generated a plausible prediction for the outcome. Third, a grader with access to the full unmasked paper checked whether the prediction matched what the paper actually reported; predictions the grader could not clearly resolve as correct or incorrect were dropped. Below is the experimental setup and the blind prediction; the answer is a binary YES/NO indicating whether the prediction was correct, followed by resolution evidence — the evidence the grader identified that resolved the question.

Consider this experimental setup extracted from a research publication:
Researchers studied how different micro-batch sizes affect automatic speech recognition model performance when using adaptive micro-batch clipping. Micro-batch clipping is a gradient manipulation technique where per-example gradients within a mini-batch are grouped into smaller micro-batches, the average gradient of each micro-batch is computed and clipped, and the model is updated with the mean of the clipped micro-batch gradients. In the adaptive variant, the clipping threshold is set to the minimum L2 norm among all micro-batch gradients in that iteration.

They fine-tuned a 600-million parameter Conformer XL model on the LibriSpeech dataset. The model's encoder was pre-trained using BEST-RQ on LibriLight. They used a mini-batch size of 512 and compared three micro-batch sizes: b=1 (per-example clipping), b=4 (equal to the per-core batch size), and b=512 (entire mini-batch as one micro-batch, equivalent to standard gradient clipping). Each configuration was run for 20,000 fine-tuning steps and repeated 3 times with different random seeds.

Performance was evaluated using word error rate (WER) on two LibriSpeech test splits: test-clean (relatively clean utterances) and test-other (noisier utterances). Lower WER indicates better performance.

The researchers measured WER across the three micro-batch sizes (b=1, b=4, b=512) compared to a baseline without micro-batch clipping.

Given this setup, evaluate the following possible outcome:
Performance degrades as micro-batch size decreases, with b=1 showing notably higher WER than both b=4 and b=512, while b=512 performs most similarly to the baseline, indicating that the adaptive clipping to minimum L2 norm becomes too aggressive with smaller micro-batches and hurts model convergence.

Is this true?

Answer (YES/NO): NO